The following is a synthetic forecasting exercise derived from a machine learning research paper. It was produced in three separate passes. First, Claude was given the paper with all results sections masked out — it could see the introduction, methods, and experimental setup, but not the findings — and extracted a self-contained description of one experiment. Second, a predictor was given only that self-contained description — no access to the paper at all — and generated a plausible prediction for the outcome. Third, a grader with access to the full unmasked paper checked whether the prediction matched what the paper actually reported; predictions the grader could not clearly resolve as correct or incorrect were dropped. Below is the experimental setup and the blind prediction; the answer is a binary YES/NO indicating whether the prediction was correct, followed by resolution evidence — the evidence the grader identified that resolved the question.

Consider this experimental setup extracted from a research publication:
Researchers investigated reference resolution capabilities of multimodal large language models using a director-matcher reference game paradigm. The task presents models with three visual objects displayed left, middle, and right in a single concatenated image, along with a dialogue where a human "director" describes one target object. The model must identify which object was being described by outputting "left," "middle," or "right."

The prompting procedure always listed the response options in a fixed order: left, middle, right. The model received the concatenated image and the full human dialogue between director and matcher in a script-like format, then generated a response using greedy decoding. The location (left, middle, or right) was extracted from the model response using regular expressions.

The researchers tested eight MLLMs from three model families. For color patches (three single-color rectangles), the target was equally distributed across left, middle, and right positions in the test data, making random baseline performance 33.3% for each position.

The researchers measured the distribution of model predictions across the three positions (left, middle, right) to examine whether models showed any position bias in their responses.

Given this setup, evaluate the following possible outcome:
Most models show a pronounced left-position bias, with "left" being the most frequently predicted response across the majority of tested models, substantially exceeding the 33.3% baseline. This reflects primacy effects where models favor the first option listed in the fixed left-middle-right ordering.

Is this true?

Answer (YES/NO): NO